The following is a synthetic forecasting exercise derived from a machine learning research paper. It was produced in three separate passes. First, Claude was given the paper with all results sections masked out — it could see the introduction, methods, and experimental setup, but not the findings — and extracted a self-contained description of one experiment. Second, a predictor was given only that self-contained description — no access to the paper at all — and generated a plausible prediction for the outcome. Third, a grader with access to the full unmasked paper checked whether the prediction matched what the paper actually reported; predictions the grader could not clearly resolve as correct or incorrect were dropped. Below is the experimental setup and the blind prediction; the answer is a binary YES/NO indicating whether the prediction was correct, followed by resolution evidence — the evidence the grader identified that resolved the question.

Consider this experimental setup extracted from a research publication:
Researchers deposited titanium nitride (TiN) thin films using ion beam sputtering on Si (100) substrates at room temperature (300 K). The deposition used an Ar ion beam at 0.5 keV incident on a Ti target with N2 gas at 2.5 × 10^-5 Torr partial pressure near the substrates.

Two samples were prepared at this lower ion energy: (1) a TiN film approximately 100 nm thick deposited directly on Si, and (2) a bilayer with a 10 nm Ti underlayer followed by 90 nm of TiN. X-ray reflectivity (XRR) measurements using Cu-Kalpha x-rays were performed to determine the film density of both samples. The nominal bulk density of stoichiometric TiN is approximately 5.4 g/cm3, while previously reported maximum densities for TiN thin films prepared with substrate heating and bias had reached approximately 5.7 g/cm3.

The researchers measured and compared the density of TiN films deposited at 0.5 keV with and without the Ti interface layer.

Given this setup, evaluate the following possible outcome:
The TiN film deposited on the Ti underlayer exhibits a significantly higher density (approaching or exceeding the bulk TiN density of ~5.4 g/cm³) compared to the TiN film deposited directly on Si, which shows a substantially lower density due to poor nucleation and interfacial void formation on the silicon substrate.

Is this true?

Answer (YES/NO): NO